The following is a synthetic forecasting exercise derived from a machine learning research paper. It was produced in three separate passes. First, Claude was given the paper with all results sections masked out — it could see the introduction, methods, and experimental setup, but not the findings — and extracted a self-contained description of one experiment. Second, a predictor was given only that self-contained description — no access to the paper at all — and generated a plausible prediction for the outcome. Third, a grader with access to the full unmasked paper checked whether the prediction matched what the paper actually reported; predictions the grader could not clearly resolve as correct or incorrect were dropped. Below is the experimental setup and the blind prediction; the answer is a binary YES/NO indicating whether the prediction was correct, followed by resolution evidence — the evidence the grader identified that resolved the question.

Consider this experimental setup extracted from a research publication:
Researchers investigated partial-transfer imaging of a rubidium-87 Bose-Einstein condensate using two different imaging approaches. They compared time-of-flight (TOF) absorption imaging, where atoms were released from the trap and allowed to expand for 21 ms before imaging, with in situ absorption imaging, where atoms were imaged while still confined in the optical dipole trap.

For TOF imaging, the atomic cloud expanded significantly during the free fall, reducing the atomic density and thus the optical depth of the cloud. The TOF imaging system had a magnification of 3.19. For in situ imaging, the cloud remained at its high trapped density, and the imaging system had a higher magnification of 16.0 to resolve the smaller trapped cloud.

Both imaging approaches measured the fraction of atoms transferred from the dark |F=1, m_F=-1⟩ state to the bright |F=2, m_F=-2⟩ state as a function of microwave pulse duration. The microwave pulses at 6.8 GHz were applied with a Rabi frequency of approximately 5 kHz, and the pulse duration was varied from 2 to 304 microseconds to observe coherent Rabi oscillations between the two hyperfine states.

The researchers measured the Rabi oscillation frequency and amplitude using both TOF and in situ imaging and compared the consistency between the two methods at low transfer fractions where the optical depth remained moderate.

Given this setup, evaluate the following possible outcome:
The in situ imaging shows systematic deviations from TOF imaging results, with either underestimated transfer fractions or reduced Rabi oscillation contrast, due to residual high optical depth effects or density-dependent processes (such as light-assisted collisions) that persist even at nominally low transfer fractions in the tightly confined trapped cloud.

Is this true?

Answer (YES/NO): NO